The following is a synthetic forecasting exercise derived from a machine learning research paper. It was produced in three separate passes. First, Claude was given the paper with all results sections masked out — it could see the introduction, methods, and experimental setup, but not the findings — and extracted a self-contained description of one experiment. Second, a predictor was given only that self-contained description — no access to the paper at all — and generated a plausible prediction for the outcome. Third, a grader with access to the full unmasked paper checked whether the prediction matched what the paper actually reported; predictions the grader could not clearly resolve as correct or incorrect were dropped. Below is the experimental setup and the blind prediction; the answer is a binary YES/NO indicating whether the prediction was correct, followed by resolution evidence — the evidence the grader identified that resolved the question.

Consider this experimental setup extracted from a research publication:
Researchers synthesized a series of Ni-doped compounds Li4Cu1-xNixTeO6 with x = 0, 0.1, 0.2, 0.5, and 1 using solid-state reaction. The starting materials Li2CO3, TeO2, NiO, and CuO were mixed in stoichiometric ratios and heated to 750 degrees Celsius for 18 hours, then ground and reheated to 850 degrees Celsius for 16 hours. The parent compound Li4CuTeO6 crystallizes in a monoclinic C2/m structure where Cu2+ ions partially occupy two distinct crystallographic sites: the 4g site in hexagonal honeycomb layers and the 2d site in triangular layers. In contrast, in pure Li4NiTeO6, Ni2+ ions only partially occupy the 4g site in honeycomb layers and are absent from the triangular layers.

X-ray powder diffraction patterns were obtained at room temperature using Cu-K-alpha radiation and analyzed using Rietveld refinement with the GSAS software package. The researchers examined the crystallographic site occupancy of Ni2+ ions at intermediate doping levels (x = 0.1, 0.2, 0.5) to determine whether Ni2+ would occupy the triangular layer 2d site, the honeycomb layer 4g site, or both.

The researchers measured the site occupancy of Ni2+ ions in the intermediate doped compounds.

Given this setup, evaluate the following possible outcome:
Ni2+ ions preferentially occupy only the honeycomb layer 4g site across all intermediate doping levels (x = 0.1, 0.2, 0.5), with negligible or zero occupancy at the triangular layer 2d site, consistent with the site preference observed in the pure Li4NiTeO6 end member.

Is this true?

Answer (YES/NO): YES